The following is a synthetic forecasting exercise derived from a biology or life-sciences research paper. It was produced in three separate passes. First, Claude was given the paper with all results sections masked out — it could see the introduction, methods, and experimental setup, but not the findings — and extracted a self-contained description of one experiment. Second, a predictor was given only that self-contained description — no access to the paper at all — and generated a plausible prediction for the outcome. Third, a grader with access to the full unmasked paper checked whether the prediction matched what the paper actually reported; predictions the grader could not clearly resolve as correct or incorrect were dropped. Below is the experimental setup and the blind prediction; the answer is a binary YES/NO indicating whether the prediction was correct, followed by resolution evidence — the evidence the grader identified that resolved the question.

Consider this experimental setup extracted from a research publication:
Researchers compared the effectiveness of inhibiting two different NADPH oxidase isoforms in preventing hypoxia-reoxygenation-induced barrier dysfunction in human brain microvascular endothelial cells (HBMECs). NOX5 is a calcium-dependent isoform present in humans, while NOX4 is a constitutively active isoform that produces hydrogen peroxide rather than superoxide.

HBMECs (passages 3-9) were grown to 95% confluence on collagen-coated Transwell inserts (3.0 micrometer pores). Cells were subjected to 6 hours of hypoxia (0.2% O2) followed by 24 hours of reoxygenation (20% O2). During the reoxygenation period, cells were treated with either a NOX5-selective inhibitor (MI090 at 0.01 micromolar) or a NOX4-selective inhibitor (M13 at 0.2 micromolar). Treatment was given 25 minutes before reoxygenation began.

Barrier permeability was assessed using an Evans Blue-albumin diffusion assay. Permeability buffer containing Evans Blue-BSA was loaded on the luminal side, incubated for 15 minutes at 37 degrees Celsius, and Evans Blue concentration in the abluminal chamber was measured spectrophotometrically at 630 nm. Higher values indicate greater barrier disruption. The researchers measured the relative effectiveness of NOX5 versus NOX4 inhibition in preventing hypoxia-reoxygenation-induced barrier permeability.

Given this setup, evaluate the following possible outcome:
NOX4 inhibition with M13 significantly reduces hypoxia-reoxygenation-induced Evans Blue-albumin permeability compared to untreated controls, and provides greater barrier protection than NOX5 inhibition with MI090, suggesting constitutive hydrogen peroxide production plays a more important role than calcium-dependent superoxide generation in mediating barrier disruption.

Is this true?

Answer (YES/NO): NO